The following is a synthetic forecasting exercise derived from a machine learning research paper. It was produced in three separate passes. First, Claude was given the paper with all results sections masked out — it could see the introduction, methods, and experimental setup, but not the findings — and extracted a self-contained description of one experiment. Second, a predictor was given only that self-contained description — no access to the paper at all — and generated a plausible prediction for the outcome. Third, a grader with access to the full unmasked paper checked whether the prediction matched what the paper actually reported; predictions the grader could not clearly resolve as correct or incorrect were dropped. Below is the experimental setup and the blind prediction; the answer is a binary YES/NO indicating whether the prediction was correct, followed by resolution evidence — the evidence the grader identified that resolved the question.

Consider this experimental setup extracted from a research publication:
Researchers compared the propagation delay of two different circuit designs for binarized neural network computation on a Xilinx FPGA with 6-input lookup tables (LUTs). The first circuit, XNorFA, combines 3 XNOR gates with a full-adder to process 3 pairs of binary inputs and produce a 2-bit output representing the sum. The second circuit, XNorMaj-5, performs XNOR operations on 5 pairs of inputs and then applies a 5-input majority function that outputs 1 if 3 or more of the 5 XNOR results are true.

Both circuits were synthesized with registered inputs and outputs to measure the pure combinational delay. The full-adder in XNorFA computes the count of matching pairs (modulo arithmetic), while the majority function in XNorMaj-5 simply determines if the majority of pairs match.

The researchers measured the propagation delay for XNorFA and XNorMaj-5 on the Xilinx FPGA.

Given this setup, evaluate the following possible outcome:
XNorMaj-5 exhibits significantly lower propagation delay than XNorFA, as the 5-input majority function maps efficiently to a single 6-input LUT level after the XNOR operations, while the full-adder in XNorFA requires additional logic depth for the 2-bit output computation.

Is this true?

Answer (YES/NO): NO